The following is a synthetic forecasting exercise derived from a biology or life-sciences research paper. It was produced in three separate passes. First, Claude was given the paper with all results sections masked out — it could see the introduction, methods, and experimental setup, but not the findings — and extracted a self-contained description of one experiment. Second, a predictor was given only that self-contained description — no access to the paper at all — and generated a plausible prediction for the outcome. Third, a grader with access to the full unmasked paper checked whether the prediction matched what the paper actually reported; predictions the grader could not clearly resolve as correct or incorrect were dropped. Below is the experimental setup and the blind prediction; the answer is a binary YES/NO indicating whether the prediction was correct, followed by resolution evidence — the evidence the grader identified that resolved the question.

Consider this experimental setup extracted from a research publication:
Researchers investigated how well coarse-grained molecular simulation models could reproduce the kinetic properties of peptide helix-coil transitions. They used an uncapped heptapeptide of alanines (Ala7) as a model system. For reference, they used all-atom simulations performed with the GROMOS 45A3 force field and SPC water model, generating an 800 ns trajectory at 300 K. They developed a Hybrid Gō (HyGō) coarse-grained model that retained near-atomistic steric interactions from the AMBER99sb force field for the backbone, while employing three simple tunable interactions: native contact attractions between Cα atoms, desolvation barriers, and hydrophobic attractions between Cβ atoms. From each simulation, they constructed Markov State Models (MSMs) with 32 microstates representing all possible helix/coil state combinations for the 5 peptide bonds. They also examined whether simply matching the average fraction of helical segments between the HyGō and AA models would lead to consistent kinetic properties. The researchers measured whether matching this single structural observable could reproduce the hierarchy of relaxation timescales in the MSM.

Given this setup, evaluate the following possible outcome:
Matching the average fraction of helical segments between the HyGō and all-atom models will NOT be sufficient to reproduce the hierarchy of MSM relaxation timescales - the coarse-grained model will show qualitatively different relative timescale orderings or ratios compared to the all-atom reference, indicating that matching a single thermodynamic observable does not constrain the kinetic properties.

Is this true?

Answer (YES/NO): NO